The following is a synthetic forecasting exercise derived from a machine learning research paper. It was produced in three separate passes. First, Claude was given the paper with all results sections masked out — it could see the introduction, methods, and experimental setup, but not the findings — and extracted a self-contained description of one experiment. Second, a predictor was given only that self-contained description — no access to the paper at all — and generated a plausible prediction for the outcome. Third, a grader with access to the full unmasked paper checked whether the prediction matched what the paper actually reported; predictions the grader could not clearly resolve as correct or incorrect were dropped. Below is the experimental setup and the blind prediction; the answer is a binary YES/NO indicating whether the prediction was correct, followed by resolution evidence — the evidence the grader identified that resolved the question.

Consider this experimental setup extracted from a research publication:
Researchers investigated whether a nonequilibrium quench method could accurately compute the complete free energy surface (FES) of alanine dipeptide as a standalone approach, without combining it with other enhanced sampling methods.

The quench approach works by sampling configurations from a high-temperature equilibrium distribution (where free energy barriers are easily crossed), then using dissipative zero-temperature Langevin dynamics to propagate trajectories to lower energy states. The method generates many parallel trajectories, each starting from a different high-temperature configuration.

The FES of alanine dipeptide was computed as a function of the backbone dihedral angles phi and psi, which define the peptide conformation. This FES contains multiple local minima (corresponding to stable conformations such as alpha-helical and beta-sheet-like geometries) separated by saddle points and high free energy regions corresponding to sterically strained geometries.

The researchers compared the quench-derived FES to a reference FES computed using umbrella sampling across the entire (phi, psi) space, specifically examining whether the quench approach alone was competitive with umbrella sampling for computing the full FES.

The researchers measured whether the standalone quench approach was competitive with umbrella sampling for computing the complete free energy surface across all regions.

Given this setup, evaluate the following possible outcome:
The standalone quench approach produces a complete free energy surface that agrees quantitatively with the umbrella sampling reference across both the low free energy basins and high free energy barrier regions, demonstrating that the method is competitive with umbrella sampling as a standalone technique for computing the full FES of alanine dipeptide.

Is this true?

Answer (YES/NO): NO